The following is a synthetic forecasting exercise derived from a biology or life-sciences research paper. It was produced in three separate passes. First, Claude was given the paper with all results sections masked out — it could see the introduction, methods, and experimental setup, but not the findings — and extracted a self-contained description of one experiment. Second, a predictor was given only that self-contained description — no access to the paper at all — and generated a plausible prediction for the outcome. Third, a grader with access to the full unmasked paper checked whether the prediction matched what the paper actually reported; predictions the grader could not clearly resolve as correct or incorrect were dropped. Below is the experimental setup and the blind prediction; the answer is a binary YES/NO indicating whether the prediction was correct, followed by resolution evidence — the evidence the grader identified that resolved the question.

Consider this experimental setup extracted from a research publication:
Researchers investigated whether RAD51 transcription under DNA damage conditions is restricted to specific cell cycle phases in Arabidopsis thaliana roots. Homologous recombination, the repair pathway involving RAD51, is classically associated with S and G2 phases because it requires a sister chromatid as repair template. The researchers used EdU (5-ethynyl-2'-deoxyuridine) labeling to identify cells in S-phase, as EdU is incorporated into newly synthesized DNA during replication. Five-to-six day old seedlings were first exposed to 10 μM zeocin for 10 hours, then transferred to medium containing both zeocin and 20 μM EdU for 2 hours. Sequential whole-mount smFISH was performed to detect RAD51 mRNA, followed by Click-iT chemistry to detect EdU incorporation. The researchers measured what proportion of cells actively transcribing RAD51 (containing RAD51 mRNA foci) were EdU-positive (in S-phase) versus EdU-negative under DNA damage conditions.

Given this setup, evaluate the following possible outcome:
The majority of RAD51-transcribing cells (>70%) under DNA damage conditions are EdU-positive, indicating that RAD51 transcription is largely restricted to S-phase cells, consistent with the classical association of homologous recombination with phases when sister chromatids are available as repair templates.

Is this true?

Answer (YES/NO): NO